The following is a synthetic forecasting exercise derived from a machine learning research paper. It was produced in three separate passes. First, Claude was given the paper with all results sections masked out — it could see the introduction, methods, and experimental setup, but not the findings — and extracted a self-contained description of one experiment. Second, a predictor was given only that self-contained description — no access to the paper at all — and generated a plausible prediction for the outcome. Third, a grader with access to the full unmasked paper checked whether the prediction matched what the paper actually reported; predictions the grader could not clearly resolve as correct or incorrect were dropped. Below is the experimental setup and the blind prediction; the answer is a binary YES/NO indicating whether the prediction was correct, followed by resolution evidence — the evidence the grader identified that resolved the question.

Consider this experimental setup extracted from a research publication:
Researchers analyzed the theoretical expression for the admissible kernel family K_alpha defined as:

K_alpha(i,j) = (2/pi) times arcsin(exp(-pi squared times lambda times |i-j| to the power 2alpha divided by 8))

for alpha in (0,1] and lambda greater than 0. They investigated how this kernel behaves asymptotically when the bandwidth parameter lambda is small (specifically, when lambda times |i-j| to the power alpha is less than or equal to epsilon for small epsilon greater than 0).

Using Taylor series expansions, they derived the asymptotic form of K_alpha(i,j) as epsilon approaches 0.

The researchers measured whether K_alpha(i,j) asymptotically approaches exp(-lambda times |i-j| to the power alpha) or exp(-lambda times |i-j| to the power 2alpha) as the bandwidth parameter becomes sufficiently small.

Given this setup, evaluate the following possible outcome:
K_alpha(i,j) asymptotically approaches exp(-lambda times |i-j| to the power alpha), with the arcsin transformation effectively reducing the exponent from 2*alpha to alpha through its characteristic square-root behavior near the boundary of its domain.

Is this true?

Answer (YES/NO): YES